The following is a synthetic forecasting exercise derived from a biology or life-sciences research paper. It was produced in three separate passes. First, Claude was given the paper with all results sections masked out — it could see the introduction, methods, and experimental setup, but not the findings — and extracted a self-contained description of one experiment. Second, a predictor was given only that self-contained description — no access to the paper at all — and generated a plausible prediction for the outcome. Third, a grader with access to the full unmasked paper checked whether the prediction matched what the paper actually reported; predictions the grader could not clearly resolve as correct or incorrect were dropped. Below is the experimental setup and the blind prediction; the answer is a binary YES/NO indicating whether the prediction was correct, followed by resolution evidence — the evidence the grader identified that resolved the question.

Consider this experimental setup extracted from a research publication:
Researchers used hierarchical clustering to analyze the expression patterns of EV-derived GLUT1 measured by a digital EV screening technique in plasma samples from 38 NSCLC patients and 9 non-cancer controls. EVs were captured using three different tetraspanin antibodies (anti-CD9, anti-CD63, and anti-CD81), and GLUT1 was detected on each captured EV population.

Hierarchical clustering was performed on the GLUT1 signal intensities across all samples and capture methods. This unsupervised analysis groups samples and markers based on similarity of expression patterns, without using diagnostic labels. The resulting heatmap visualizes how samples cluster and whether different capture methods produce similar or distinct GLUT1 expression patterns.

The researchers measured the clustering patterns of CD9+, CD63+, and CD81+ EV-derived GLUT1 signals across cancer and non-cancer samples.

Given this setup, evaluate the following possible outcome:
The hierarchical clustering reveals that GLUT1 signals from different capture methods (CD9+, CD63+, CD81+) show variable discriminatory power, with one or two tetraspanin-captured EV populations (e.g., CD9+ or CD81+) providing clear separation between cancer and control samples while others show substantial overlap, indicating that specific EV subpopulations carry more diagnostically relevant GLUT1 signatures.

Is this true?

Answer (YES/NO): NO